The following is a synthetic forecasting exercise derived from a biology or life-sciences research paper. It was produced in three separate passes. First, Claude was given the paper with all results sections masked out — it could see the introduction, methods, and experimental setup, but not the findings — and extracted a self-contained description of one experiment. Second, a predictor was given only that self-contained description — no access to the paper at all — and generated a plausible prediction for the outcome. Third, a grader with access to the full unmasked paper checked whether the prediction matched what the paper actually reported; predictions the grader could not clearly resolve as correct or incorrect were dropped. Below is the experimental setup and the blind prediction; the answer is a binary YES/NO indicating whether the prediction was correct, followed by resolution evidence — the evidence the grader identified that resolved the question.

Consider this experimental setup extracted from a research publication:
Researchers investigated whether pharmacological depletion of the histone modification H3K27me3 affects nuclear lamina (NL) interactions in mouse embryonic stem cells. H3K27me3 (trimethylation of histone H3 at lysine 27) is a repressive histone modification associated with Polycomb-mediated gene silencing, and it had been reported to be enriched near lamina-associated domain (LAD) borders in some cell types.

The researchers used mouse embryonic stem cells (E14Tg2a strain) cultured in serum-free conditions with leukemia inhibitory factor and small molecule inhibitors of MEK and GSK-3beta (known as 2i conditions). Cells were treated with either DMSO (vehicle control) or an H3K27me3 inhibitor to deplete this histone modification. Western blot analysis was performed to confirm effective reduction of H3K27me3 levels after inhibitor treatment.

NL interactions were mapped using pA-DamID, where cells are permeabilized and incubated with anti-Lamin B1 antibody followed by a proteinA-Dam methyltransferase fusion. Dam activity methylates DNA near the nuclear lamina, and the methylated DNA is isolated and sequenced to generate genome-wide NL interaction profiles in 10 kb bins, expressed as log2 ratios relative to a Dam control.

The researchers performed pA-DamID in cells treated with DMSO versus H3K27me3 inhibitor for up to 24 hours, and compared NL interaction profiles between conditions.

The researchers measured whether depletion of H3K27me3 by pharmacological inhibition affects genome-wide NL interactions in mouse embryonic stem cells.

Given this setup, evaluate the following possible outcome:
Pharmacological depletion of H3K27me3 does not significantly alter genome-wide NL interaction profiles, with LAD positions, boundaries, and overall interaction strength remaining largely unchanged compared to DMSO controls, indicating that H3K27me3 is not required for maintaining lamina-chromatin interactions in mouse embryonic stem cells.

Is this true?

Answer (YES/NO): YES